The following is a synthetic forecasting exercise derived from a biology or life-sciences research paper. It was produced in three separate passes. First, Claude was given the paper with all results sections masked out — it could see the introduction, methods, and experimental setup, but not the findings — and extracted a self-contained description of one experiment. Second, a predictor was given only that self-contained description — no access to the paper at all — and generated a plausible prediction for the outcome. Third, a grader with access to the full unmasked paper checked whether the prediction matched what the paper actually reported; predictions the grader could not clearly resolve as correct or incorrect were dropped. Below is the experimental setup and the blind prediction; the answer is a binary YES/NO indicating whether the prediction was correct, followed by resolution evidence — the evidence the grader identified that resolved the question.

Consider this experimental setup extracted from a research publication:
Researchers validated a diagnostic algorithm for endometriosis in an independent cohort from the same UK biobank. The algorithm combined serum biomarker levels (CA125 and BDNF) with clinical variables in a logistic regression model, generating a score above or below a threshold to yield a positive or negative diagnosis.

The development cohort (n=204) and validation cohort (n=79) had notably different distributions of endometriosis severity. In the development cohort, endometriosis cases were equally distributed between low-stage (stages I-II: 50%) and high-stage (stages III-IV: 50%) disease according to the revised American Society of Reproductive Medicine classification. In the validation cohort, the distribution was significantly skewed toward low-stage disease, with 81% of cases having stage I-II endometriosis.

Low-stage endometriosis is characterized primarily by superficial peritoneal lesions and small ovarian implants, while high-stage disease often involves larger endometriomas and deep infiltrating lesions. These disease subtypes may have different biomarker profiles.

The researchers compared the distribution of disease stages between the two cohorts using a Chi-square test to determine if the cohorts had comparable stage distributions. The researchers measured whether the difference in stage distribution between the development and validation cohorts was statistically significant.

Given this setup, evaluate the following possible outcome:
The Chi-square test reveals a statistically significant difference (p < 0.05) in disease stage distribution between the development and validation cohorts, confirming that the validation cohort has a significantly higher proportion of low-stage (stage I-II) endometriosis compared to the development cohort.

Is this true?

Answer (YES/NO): YES